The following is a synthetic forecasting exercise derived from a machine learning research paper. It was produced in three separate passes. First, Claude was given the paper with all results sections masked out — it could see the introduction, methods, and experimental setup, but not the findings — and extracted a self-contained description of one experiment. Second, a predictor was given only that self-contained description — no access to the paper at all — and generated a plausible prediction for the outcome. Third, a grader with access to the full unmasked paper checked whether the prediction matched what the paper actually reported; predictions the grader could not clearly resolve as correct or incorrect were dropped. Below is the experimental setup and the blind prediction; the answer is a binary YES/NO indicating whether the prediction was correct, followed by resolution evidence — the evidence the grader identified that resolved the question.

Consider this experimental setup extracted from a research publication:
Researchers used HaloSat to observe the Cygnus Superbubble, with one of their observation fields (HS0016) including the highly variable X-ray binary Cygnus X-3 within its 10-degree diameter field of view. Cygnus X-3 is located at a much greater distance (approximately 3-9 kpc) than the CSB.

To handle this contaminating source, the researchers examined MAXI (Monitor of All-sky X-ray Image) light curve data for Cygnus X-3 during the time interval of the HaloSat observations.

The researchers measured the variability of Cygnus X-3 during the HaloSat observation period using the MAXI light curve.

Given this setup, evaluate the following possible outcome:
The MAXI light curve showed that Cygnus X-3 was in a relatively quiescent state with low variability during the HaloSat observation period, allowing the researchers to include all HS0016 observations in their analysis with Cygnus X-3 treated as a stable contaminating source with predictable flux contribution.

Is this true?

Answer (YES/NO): YES